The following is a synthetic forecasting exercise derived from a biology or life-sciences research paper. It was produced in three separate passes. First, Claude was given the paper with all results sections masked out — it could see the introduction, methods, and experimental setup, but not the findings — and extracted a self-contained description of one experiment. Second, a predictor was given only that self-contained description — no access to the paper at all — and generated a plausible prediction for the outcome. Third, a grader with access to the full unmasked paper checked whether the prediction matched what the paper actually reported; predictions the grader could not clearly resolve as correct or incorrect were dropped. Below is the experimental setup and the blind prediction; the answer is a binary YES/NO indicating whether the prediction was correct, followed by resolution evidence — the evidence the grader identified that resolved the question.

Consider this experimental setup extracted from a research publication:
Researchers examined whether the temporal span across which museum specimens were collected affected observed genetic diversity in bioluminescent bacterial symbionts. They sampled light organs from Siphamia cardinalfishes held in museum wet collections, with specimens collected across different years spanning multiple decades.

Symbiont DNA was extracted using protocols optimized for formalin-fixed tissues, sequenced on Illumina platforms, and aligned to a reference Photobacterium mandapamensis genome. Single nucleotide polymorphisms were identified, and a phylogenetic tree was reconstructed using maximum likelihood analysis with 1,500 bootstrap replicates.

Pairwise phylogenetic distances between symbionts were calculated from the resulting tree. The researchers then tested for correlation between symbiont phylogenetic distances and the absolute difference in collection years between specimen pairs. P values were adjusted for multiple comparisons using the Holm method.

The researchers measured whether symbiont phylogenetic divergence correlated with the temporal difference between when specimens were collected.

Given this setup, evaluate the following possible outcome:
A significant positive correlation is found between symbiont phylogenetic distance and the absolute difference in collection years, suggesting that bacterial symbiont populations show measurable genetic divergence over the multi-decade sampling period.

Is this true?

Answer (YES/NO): NO